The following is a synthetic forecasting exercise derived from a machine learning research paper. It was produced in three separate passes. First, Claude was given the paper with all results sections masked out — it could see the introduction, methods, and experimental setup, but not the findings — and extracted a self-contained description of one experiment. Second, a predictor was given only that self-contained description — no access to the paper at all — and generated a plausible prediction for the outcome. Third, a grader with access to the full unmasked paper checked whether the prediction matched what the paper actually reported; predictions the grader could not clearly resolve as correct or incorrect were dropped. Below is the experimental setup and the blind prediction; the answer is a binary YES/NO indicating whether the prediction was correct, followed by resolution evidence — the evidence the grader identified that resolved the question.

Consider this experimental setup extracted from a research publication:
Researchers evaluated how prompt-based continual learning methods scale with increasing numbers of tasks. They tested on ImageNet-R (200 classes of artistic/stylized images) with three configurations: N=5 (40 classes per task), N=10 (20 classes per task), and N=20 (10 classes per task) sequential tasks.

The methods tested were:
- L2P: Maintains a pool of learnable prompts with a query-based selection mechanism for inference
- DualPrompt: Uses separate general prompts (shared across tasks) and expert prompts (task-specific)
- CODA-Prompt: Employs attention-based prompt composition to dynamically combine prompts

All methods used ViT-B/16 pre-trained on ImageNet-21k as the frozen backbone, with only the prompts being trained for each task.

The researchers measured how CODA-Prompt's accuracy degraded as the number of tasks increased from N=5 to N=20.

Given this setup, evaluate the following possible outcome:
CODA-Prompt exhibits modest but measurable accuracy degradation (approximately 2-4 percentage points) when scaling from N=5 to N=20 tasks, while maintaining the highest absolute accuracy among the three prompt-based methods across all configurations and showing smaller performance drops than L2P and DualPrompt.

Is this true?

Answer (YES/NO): NO